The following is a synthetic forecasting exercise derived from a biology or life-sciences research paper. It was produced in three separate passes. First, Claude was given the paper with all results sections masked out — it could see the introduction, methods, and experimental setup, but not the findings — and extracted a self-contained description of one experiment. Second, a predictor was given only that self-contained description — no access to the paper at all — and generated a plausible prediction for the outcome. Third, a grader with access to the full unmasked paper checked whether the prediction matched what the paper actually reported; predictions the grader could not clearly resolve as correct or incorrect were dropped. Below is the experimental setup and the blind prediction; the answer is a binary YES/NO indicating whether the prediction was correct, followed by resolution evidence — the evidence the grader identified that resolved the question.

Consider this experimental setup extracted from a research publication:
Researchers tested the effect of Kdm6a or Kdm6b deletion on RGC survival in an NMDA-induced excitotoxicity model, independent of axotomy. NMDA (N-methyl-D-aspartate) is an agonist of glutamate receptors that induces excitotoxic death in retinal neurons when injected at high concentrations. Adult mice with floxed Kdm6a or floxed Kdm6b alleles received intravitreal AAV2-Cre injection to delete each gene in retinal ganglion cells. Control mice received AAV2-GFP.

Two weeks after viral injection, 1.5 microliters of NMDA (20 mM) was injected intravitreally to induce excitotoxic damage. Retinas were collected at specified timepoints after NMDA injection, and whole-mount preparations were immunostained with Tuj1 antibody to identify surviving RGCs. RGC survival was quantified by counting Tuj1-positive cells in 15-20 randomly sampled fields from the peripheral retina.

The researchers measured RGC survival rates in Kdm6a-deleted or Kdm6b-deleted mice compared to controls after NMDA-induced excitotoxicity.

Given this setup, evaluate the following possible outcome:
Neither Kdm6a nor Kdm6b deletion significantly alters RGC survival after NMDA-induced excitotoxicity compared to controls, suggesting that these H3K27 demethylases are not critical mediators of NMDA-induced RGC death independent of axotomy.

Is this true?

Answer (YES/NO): NO